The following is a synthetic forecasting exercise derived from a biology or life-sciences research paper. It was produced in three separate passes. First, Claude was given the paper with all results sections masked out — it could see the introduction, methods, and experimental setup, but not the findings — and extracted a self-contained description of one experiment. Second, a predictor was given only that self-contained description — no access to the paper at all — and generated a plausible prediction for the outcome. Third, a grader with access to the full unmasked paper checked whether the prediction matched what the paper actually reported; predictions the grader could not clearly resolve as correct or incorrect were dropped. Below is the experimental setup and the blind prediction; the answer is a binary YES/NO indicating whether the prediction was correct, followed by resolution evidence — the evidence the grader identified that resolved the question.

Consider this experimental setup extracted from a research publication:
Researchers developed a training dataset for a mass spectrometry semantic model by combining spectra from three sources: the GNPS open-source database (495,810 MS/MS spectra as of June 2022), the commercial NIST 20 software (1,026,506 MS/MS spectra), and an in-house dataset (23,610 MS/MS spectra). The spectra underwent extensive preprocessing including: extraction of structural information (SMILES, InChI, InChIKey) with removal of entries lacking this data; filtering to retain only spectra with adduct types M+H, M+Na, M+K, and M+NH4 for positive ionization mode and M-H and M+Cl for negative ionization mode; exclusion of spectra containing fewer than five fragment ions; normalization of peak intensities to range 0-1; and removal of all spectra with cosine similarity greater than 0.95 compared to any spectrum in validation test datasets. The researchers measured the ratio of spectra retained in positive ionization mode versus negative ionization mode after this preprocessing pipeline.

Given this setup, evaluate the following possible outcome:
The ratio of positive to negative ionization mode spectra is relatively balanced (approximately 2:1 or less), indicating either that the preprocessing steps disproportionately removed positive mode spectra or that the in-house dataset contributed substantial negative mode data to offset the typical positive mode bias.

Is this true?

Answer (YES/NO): NO